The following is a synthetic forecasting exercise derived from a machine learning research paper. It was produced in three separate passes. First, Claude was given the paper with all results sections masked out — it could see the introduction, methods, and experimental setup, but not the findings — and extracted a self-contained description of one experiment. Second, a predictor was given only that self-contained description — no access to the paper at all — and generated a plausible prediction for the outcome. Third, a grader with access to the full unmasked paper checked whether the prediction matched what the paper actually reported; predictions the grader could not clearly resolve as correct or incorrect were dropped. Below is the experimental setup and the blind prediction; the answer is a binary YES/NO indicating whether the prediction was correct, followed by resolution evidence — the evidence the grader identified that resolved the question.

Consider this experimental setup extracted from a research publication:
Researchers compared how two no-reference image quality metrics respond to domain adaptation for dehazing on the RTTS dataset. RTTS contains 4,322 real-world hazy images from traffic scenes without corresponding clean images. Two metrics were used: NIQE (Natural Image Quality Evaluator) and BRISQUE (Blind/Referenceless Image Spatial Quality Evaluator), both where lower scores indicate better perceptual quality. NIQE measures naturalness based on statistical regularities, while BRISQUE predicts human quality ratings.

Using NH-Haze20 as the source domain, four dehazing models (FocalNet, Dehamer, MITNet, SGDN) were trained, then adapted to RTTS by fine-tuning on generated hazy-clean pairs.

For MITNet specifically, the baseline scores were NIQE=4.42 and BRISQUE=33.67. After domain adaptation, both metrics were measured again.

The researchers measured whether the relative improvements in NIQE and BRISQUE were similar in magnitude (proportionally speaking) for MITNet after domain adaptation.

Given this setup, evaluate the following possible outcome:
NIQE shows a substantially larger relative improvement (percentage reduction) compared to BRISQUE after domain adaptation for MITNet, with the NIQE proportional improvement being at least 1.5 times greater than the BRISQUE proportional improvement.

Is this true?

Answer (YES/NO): NO